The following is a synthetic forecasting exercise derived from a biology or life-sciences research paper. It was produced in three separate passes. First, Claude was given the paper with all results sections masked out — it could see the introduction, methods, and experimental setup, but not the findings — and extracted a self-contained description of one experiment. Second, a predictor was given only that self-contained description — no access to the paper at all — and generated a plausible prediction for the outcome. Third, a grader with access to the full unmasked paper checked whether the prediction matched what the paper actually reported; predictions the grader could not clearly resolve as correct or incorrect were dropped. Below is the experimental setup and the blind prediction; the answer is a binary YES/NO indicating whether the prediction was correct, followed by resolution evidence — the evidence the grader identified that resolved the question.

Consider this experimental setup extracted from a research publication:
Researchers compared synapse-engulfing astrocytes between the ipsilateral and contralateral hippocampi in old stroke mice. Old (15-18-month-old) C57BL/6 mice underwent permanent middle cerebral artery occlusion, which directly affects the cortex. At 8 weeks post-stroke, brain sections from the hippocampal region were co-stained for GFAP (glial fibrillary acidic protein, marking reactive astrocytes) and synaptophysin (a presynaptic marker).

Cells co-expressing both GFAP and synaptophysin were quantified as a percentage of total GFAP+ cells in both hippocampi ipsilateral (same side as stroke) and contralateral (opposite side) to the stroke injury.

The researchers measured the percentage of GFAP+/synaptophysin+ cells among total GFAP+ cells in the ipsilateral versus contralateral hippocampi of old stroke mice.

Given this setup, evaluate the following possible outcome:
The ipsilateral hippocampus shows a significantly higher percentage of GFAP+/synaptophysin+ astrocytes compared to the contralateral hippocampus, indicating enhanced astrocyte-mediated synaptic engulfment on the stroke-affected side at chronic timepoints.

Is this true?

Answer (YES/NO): YES